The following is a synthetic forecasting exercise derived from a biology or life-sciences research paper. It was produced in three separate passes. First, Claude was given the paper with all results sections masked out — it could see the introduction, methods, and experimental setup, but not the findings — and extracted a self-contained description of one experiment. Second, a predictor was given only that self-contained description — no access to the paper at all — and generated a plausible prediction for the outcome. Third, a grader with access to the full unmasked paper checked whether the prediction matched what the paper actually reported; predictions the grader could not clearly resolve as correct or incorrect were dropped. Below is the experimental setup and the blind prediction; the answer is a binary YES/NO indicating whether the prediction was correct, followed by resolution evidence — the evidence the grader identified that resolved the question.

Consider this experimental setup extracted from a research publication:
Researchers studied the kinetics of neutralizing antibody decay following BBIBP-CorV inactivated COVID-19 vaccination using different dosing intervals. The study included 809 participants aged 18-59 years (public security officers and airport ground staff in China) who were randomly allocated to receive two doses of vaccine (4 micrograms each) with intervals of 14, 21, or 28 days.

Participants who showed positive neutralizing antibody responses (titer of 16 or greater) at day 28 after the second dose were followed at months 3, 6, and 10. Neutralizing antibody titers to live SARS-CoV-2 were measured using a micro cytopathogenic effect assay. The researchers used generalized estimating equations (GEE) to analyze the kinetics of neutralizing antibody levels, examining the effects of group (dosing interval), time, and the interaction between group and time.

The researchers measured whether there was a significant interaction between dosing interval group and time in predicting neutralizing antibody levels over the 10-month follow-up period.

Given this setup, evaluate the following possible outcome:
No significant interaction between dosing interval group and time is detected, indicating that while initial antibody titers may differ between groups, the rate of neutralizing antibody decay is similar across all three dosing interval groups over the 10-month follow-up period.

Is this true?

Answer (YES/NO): YES